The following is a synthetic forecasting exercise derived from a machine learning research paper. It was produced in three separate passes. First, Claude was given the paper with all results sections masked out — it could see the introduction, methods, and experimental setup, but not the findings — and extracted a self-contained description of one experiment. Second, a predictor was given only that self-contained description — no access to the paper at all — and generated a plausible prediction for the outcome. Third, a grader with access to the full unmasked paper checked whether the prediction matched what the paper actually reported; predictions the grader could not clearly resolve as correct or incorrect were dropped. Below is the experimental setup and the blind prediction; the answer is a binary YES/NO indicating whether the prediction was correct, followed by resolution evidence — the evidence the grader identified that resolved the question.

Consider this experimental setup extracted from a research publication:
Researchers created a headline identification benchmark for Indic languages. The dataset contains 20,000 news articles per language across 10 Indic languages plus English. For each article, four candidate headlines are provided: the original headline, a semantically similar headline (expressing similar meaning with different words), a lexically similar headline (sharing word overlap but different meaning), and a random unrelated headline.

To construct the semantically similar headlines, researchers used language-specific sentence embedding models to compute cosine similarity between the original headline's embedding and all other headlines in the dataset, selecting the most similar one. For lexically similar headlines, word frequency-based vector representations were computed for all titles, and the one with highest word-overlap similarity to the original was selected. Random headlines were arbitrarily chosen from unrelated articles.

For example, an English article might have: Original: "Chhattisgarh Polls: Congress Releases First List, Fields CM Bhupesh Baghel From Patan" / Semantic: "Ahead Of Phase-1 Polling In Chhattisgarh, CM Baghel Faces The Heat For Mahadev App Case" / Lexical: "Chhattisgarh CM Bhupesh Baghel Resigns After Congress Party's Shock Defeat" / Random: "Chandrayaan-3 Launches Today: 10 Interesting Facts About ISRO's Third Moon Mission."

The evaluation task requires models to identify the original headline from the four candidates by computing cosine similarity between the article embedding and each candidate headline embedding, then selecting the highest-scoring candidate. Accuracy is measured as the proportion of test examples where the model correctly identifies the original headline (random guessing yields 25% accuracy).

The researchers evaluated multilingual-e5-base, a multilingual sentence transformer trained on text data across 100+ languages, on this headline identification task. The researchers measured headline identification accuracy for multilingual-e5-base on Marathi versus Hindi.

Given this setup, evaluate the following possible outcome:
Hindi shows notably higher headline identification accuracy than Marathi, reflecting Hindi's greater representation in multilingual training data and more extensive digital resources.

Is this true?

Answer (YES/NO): YES